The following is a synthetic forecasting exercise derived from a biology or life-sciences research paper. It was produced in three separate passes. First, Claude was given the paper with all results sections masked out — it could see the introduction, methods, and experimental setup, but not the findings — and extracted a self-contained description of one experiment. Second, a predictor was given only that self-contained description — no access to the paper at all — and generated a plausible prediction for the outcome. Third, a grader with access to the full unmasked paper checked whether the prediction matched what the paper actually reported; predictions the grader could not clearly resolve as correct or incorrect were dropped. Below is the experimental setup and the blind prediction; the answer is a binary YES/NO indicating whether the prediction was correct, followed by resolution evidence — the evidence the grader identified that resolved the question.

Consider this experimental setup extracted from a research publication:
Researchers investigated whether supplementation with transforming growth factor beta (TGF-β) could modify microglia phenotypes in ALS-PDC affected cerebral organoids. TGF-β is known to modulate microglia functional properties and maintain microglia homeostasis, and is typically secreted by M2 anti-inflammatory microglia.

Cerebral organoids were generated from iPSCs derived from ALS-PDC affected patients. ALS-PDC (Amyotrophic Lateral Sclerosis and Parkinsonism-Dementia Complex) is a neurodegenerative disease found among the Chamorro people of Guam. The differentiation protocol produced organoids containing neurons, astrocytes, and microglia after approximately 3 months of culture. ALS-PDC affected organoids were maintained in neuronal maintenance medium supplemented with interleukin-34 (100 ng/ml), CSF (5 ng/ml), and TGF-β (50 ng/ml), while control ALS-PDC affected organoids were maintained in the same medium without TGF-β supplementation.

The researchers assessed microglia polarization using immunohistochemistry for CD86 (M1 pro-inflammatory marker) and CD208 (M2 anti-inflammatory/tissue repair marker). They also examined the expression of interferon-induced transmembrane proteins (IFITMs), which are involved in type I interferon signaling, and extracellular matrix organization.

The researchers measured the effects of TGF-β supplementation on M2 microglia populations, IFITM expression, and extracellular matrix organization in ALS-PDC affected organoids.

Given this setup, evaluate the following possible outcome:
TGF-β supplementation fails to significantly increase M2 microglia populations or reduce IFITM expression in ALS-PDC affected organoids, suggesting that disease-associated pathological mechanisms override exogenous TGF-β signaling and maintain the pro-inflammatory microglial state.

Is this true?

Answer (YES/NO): NO